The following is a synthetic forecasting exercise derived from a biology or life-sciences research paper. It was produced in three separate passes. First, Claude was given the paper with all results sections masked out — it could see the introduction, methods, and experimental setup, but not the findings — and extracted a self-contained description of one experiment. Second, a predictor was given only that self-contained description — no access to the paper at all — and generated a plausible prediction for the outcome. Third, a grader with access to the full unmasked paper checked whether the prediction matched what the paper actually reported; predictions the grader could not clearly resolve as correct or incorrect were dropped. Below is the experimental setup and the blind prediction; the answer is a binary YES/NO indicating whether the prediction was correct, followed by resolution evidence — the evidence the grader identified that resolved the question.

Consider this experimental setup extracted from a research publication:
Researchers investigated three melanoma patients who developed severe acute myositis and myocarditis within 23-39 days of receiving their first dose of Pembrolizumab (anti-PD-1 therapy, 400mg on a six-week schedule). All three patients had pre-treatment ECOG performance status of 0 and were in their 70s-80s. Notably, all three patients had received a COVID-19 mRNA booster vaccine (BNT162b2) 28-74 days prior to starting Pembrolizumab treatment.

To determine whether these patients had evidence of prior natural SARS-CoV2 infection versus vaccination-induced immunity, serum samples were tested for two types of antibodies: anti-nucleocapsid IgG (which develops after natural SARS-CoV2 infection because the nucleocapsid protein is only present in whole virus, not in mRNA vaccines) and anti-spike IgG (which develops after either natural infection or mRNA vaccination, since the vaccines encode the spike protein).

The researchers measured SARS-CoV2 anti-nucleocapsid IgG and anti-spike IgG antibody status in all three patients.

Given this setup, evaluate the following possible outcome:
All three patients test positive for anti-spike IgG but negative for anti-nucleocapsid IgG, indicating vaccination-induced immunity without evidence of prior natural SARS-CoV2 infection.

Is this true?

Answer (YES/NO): YES